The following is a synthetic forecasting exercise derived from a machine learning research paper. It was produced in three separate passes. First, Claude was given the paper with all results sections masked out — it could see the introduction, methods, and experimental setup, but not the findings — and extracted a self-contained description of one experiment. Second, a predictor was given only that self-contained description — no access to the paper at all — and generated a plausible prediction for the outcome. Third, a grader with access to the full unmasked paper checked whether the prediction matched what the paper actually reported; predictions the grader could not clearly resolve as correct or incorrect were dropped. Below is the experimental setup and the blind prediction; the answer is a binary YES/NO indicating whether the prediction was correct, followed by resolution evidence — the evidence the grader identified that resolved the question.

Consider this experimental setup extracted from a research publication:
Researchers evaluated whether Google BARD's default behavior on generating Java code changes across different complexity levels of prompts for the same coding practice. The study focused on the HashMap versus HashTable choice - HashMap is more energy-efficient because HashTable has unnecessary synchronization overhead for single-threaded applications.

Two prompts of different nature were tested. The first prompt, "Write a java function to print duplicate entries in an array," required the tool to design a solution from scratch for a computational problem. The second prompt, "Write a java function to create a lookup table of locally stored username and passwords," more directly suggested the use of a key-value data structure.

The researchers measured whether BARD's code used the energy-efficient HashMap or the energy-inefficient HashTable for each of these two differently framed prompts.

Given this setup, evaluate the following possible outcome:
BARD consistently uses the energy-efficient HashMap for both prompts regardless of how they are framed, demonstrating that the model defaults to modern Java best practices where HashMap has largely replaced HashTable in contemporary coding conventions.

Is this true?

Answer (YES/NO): NO